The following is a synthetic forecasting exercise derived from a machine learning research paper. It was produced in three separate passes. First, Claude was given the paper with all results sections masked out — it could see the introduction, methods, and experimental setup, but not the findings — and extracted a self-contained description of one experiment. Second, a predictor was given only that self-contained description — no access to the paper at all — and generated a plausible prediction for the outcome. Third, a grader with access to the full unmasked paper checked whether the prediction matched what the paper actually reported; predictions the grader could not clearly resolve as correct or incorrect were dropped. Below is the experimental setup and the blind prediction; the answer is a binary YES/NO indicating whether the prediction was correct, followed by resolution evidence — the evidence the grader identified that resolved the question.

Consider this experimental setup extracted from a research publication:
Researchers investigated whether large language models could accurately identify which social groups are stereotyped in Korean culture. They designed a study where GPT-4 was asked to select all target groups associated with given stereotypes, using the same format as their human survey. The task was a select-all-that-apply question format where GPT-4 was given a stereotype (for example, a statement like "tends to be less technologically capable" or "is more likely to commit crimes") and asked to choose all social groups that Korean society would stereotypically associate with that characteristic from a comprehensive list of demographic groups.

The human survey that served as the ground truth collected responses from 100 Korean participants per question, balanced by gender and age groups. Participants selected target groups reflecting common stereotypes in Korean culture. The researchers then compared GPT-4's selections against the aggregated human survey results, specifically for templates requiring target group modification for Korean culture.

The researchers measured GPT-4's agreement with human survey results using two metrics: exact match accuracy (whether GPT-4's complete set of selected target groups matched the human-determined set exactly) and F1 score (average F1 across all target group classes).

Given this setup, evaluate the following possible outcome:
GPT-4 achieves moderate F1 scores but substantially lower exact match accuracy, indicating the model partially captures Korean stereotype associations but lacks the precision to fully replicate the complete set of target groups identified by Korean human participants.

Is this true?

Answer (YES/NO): NO